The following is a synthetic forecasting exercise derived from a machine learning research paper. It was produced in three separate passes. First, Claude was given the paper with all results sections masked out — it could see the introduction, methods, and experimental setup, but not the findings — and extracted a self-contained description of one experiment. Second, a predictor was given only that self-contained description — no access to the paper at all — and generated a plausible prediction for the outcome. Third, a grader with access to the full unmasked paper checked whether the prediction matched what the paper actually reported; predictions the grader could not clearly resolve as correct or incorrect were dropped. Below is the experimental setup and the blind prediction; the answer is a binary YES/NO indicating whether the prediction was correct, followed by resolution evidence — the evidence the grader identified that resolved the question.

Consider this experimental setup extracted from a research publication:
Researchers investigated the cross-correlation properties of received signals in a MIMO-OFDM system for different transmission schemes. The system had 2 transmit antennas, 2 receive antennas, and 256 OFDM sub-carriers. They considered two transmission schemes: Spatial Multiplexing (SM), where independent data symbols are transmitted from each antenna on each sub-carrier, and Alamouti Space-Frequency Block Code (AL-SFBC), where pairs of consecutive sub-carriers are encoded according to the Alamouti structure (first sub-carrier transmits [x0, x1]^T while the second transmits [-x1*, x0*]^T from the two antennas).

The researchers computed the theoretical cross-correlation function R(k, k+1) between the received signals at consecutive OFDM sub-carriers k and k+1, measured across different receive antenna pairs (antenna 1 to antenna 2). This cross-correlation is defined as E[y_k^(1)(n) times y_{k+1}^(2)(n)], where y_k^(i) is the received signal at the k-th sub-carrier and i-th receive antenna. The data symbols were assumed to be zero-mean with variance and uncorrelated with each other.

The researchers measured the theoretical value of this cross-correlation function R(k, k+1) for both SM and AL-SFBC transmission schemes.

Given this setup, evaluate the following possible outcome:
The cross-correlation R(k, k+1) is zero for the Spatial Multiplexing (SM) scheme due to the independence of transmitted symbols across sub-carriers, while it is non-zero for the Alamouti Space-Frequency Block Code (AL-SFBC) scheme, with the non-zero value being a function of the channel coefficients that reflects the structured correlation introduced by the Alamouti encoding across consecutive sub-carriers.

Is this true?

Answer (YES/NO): YES